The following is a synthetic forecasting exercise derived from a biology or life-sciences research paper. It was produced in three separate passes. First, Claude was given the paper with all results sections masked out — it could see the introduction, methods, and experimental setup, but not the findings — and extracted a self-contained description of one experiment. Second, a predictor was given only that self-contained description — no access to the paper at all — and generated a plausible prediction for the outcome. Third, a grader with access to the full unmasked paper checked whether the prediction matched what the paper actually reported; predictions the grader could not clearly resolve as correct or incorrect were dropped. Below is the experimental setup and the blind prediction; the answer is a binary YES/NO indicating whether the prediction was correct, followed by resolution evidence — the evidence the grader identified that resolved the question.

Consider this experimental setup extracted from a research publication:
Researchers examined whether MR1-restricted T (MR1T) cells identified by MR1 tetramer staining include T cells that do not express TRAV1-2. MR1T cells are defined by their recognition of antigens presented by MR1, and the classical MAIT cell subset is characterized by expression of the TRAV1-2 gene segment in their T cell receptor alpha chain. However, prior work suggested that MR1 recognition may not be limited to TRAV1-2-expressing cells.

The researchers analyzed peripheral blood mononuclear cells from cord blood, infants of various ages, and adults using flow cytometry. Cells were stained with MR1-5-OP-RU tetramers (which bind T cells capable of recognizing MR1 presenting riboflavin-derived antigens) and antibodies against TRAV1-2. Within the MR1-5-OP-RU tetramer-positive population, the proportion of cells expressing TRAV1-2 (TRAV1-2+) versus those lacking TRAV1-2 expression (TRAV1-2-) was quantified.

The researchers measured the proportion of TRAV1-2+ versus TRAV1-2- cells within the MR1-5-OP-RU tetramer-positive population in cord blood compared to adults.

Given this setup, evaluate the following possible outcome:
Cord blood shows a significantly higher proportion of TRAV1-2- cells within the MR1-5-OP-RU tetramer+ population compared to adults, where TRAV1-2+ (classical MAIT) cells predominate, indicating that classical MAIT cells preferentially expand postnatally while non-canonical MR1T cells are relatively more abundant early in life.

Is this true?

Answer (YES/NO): YES